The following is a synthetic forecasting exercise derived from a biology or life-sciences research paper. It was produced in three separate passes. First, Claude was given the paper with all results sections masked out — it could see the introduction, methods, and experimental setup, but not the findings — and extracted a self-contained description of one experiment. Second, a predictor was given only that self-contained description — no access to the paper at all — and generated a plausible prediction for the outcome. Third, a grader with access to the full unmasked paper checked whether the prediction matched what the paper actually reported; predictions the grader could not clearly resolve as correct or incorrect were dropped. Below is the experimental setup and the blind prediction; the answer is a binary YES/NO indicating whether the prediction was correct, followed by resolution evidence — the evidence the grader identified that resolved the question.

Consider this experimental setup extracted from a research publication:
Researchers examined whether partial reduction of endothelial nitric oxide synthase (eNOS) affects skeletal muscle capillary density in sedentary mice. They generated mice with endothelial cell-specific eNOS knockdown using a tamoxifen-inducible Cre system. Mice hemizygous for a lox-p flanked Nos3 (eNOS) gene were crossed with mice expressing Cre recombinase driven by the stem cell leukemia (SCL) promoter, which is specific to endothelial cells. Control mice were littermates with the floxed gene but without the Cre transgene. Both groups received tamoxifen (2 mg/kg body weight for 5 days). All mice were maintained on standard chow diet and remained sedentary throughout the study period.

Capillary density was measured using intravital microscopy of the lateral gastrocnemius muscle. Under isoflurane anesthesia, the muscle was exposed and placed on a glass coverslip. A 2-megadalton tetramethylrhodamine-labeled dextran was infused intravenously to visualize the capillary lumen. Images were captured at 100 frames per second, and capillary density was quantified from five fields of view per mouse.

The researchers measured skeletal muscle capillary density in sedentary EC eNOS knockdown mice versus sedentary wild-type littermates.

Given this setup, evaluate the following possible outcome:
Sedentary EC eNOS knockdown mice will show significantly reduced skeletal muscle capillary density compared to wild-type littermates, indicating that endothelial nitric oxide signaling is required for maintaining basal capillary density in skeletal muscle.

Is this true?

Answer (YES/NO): YES